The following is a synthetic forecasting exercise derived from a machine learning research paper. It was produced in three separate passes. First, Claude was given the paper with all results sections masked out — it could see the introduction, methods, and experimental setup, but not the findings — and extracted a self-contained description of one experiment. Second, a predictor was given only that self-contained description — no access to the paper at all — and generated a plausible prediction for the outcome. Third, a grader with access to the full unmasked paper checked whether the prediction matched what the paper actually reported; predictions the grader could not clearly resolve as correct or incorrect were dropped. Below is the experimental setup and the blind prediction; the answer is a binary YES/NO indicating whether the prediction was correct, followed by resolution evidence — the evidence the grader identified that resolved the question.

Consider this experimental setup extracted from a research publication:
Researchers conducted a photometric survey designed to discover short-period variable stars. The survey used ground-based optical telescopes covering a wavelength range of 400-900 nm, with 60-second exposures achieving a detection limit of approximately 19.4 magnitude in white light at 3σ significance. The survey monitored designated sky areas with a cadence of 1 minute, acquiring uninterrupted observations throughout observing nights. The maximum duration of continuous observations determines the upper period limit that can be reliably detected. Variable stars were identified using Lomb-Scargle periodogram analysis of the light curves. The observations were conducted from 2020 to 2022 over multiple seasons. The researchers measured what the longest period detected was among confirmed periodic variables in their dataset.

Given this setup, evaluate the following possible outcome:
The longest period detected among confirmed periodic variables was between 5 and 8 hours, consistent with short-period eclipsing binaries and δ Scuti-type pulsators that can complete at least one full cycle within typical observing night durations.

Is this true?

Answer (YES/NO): YES